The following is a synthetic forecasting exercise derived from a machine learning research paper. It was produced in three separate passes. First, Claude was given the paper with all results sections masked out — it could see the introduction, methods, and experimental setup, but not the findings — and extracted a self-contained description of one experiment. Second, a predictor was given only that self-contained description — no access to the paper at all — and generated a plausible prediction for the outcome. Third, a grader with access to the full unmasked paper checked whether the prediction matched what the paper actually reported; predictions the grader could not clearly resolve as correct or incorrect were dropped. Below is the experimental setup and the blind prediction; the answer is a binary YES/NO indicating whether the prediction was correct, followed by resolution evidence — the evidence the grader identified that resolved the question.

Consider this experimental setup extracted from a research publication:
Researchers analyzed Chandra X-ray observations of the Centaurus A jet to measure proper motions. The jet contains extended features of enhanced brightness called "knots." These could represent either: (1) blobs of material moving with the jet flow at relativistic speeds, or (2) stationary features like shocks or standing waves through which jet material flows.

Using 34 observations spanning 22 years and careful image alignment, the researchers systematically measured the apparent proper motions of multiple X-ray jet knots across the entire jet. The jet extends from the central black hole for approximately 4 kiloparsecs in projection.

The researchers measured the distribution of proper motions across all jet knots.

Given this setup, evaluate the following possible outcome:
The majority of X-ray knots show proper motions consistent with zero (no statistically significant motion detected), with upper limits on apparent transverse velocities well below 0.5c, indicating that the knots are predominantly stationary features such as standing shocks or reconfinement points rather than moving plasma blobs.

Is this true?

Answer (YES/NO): NO